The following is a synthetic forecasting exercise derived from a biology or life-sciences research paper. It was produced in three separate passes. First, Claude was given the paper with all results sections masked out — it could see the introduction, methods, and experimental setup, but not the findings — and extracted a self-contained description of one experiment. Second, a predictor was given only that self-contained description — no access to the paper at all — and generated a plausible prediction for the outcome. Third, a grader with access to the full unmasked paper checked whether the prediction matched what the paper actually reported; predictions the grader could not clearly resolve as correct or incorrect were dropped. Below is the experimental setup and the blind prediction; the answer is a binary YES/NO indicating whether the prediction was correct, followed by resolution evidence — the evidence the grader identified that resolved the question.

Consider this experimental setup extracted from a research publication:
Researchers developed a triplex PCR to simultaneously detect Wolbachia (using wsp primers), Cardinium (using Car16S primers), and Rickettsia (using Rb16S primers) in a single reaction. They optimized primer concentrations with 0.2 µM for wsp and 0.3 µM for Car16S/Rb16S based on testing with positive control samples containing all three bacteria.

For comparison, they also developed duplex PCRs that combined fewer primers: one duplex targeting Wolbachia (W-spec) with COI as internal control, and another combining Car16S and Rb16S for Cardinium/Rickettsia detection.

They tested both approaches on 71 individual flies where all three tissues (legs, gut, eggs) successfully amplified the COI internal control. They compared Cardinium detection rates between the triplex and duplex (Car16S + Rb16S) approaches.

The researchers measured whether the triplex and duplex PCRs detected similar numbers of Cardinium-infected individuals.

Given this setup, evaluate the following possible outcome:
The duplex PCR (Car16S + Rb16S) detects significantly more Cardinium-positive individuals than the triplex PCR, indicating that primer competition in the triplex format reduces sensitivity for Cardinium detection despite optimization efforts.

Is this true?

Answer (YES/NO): NO